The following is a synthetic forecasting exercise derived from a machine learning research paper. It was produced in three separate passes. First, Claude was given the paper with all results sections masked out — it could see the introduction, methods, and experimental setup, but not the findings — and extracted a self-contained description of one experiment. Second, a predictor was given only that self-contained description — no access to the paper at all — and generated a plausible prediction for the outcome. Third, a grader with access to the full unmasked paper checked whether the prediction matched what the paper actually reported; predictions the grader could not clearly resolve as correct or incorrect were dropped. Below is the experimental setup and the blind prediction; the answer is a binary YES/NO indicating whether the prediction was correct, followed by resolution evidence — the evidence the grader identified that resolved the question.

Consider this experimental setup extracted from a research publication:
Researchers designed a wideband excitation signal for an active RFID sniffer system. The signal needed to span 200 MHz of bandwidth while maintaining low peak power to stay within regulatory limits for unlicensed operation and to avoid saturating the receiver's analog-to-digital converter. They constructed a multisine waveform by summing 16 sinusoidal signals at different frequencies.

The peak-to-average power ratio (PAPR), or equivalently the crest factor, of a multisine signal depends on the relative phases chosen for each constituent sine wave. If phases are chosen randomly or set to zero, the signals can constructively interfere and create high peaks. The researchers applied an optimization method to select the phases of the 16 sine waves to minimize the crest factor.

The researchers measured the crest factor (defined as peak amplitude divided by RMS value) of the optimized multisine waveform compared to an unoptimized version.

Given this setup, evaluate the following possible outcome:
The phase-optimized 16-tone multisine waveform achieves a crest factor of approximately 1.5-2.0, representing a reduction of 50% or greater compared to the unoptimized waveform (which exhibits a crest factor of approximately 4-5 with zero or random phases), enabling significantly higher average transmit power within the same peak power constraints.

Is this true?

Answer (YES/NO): NO